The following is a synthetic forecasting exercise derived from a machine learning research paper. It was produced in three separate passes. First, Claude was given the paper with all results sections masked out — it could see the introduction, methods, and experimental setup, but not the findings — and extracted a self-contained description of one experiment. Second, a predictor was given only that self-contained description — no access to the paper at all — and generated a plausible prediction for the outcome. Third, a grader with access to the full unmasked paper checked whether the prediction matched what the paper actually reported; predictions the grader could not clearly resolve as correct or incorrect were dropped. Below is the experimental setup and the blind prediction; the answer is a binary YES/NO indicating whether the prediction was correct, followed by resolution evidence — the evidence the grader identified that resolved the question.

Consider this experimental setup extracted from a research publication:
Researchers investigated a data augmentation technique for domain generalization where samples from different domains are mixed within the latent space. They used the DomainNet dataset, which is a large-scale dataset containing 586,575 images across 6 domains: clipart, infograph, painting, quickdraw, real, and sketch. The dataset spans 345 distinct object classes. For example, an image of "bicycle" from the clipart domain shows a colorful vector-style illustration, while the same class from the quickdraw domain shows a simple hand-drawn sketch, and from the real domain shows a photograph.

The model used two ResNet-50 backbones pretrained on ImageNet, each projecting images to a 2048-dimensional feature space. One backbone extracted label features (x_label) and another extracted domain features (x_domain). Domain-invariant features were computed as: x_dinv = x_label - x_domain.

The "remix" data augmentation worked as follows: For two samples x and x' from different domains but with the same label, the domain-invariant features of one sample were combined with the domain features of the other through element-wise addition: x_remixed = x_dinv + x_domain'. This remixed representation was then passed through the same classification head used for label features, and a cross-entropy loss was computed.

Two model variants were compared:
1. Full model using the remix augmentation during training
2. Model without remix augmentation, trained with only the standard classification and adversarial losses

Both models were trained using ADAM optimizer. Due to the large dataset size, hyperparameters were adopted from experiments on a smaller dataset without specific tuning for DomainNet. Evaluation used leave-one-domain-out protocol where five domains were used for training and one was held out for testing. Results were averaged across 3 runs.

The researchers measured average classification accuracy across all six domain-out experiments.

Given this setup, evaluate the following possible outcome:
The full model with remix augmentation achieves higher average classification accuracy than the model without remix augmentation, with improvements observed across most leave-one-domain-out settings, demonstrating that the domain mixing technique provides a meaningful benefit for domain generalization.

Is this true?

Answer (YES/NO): YES